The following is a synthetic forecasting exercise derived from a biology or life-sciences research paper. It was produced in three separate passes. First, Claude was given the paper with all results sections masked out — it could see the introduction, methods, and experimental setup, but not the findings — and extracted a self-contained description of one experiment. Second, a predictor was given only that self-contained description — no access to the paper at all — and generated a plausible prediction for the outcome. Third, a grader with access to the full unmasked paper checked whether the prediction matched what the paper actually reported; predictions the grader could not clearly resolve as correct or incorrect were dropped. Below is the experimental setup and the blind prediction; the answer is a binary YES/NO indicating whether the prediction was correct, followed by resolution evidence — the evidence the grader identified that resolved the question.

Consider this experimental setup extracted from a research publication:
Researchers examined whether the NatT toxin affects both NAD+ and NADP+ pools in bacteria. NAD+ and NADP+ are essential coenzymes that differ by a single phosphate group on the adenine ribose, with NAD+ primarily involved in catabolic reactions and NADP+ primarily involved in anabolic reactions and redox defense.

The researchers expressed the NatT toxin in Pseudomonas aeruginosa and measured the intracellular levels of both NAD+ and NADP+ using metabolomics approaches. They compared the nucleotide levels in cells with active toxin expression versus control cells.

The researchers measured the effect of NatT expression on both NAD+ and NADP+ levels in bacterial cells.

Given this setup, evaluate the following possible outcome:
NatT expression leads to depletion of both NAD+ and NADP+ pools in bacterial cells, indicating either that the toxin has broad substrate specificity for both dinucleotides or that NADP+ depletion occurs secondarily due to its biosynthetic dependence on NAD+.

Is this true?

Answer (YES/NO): YES